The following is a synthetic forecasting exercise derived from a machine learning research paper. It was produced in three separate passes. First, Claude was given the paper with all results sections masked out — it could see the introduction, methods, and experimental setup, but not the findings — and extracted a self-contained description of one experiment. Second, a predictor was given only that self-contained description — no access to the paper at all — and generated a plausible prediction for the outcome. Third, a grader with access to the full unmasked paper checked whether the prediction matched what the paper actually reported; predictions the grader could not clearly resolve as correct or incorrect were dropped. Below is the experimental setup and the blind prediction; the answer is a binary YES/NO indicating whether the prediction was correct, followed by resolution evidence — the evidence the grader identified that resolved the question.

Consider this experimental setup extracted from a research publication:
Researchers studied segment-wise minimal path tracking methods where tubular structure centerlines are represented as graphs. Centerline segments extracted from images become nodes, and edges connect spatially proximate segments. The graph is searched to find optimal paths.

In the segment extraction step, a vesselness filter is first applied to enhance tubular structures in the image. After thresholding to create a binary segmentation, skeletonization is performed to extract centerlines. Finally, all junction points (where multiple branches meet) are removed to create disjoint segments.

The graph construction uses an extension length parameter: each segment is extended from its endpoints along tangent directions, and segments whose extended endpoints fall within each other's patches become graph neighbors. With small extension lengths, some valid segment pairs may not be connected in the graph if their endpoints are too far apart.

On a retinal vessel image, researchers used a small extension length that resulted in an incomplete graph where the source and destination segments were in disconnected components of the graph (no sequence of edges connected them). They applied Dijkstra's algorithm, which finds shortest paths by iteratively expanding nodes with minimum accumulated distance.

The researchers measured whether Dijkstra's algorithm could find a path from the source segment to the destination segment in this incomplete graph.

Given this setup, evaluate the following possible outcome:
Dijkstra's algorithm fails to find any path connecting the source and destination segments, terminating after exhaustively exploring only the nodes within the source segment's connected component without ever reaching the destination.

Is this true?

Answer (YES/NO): YES